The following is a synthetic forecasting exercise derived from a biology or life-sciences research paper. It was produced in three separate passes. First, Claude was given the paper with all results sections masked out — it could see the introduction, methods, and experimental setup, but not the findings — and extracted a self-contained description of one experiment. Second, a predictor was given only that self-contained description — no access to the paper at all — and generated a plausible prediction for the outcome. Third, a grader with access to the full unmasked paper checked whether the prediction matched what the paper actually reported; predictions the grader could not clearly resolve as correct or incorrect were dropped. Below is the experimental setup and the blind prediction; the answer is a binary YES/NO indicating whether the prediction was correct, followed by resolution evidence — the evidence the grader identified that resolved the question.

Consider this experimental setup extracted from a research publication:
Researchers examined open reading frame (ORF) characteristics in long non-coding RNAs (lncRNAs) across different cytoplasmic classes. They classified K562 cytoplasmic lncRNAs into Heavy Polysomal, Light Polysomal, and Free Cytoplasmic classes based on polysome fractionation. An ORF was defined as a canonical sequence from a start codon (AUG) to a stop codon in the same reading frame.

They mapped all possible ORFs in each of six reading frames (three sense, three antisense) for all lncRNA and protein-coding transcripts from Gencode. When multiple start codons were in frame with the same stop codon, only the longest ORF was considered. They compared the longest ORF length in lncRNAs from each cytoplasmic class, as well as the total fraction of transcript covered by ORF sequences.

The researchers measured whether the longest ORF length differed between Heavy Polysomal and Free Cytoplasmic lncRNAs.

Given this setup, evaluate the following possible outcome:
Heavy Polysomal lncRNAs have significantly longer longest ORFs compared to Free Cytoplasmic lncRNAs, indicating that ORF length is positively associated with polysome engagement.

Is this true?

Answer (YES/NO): NO